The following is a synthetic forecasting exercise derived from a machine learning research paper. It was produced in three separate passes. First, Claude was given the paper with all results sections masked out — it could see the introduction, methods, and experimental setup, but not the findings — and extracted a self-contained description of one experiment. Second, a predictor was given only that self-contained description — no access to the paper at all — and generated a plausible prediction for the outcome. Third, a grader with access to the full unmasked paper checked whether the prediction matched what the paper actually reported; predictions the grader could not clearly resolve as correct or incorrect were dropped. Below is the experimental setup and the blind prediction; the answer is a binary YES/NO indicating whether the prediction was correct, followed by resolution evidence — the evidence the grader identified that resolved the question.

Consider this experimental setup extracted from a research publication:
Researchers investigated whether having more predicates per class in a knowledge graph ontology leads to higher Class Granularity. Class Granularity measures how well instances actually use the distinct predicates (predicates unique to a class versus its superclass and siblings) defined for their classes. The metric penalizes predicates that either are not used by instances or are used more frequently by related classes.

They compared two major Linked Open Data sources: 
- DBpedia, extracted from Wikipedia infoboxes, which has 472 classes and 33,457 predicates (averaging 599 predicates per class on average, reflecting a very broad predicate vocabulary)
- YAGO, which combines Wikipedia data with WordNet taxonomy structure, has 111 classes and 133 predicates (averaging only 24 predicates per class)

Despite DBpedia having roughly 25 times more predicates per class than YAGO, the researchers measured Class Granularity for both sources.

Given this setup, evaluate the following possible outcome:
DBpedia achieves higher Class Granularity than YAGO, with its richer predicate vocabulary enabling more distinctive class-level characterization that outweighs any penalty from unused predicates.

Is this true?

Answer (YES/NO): NO